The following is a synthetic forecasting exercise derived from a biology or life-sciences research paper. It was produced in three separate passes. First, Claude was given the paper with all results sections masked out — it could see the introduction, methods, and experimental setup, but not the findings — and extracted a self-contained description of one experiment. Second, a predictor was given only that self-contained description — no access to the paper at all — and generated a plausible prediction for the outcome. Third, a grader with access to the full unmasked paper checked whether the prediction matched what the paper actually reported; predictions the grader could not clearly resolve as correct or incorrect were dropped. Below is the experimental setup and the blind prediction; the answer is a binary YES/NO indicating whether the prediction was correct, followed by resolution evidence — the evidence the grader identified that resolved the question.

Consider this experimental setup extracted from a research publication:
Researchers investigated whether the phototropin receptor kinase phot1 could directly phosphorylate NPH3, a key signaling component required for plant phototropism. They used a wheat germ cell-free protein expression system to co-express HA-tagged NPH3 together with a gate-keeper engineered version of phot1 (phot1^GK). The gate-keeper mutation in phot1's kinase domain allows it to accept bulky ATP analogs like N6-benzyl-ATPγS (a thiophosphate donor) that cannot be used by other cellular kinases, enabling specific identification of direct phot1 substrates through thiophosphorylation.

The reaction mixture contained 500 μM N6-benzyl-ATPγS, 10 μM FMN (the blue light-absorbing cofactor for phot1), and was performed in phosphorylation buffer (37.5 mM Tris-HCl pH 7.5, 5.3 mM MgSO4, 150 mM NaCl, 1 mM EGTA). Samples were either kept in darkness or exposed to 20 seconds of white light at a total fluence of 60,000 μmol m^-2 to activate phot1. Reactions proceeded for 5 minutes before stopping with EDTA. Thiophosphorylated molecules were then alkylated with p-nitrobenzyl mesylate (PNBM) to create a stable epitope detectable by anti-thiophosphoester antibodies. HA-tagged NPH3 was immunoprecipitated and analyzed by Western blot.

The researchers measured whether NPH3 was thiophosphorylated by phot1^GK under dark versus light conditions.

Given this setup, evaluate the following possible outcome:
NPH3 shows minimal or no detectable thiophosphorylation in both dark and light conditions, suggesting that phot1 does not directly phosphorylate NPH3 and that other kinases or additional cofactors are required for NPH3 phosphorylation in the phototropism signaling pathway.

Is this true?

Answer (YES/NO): NO